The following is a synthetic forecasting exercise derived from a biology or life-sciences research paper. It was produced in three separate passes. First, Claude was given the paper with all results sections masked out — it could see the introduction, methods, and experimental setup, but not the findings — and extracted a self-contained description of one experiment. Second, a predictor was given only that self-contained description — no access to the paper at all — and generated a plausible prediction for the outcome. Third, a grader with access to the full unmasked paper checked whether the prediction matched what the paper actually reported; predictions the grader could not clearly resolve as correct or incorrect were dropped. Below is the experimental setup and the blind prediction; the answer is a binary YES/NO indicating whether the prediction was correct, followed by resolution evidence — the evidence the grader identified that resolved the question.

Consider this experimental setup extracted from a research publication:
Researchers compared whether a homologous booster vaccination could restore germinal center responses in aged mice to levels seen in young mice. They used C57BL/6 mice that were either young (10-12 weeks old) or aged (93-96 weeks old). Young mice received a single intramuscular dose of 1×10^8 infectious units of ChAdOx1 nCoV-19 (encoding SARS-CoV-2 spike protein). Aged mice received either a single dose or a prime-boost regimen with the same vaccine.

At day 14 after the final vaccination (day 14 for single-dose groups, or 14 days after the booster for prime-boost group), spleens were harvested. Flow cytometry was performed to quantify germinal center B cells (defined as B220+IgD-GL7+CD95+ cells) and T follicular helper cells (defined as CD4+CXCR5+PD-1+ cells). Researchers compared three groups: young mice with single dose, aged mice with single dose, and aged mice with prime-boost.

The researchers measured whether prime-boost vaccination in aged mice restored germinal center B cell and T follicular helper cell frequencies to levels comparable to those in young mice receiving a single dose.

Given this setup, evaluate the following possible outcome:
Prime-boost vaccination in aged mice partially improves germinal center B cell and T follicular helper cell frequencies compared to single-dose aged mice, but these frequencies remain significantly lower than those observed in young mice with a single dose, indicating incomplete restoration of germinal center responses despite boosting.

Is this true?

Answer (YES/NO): NO